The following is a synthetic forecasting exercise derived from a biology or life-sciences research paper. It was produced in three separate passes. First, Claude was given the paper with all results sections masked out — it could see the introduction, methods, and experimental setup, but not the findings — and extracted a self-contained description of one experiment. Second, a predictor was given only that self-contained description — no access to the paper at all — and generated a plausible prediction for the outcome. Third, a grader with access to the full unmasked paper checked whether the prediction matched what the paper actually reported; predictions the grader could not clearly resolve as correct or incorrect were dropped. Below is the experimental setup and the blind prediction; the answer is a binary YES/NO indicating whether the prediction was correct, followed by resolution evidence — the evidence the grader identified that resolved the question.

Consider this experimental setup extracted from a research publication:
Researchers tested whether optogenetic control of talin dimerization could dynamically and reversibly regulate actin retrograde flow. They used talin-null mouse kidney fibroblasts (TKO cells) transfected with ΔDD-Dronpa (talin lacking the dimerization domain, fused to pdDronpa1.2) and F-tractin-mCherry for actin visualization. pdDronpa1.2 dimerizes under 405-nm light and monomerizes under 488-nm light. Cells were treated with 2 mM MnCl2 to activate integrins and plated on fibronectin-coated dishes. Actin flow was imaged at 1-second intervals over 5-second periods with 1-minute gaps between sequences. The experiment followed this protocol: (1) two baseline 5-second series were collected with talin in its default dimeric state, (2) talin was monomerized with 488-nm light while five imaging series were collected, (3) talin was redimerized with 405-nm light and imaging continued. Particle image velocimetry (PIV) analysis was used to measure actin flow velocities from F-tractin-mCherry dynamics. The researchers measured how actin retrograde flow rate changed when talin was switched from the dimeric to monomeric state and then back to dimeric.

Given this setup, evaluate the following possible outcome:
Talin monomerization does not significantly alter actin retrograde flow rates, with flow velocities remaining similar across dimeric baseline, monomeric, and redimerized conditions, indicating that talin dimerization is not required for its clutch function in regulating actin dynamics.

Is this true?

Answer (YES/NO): NO